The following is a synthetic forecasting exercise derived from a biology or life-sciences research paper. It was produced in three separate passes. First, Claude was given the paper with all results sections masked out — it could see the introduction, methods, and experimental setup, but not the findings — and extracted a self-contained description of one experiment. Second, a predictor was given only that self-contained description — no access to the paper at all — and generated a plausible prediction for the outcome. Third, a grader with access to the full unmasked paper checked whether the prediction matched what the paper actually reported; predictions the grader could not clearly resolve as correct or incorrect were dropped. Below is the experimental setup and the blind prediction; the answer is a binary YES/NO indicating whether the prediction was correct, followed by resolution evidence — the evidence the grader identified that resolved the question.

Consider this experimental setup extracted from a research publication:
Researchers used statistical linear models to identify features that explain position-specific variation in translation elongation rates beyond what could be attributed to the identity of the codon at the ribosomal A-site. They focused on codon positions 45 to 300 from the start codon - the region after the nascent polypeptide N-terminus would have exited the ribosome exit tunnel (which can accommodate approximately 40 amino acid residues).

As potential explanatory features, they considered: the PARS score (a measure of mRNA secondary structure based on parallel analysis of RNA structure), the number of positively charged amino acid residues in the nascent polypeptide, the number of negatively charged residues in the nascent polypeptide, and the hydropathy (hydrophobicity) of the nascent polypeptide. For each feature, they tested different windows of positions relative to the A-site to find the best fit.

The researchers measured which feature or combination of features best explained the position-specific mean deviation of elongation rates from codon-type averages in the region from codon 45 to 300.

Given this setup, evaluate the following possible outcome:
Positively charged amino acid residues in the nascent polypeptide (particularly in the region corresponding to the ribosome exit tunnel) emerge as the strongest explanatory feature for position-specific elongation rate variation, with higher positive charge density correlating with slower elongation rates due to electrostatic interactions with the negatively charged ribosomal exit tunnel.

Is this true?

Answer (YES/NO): NO